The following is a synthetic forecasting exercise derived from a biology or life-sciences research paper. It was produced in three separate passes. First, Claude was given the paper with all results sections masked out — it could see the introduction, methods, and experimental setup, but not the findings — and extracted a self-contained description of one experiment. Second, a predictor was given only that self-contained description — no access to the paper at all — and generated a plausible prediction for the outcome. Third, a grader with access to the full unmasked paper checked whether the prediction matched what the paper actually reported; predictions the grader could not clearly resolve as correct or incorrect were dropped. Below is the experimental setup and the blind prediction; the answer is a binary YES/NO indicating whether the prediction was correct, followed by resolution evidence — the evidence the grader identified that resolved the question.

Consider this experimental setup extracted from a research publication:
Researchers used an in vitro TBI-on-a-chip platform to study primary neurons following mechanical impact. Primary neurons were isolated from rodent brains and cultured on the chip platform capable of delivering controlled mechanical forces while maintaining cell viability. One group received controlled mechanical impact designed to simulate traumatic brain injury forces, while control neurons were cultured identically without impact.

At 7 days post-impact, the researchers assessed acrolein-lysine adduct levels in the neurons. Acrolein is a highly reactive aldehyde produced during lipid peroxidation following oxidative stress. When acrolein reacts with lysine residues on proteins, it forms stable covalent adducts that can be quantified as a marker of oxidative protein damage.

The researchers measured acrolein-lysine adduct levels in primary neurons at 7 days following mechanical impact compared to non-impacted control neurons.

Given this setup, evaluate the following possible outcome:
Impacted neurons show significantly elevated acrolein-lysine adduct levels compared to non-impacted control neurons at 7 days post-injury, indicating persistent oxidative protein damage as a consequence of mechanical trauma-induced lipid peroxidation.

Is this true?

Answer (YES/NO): YES